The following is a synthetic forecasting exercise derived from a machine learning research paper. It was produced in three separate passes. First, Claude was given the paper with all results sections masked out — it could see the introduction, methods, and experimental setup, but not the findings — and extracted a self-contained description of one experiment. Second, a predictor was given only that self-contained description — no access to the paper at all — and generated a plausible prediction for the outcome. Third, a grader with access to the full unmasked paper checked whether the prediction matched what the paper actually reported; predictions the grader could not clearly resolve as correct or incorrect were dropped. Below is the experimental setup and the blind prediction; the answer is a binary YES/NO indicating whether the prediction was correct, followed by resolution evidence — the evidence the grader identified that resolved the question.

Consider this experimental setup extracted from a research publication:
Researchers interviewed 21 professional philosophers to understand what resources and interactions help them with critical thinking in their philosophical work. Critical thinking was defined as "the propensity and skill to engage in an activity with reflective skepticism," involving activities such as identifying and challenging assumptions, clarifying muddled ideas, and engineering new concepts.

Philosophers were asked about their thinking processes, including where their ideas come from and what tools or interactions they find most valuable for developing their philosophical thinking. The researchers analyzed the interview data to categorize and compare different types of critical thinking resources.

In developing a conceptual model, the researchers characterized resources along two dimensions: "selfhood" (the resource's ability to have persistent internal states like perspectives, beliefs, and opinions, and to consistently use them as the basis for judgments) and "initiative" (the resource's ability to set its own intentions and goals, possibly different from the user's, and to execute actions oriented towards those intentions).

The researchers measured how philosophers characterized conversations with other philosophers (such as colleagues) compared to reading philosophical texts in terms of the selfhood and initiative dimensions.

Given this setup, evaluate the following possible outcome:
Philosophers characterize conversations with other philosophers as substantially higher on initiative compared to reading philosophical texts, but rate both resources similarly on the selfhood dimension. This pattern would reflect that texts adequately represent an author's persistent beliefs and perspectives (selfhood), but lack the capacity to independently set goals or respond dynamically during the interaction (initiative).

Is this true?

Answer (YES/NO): NO